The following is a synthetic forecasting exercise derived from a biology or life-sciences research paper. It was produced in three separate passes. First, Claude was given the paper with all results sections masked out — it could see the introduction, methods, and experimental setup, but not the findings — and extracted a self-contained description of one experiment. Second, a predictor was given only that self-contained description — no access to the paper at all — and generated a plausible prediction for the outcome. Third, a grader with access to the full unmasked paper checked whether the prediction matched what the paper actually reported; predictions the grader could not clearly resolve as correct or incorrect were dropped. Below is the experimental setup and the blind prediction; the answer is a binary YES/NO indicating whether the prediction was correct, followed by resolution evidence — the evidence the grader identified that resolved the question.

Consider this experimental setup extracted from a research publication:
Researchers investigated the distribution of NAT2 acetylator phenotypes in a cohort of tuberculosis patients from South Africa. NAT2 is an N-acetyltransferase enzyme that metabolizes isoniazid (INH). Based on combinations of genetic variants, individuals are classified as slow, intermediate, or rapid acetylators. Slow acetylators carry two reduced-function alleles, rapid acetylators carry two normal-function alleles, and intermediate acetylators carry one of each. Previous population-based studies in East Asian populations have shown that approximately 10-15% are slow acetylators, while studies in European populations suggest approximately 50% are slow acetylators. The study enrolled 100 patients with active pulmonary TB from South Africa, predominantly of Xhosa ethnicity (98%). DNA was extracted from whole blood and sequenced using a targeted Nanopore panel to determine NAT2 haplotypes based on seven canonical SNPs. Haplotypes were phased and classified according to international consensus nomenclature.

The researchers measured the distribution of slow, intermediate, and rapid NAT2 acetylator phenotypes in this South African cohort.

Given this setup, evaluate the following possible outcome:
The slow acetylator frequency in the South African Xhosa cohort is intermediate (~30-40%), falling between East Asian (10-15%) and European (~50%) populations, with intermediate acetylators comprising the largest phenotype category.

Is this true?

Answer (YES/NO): YES